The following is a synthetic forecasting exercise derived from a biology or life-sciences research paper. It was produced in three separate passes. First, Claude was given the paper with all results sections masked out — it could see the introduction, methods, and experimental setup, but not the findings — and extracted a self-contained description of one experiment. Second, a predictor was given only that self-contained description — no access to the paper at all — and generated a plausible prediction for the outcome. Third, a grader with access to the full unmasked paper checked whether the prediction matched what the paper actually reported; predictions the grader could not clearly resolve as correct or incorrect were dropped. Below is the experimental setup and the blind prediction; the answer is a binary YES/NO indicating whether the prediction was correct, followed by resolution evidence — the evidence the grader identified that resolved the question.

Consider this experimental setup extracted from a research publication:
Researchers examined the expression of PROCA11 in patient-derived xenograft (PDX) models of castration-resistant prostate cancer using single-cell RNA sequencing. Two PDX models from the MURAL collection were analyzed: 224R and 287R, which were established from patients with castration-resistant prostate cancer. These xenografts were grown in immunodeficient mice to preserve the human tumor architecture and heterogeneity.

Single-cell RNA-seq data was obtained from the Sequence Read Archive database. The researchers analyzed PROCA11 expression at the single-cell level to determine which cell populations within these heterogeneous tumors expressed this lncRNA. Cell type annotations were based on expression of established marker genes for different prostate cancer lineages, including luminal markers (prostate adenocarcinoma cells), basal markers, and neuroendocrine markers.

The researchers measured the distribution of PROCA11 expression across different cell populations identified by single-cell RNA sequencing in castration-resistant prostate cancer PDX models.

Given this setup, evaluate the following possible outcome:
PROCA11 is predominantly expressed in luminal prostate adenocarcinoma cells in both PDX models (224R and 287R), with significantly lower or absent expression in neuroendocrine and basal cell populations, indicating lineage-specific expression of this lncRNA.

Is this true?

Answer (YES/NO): NO